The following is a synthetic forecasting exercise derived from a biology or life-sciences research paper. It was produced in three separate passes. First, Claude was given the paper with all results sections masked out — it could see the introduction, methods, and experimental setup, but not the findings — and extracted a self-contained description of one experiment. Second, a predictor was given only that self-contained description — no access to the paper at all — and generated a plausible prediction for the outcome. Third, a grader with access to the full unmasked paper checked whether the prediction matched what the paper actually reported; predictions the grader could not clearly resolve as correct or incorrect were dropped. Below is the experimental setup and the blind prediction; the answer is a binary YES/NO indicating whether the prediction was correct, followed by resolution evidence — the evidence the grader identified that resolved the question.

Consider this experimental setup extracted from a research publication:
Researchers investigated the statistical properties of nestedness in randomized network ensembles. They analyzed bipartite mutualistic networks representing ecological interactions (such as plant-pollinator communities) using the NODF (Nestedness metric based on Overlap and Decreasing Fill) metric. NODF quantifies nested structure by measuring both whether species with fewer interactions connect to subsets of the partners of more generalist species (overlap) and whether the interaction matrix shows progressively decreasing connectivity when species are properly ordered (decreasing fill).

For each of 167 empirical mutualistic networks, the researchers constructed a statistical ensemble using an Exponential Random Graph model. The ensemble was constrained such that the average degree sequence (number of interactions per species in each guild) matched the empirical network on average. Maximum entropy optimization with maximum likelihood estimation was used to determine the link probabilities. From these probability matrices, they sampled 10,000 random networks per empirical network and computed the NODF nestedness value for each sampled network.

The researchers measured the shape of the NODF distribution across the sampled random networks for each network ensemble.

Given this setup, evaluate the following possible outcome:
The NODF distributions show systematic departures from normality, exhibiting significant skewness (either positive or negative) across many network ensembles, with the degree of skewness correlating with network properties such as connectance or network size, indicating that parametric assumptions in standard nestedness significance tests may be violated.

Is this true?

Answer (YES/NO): NO